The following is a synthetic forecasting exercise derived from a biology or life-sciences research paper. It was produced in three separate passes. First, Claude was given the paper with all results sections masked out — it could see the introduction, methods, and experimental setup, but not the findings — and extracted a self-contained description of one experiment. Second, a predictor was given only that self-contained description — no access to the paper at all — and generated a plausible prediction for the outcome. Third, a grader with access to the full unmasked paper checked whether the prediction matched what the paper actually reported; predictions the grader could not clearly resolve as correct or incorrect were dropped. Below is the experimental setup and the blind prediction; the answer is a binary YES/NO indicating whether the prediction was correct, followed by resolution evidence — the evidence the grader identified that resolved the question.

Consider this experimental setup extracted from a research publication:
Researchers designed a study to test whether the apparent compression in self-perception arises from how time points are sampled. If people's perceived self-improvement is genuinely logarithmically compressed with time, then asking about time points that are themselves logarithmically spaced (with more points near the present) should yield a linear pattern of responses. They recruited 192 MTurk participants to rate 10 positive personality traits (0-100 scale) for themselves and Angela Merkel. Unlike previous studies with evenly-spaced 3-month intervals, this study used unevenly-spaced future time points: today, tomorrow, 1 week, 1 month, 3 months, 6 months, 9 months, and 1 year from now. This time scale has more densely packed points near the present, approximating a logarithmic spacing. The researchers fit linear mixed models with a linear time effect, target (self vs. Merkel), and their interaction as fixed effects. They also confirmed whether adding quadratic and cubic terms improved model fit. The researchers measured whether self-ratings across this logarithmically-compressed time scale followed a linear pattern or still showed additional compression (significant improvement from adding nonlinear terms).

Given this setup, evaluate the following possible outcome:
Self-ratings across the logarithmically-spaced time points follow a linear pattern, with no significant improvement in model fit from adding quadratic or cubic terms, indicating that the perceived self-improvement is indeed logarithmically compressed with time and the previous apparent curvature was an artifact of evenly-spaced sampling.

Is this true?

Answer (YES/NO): YES